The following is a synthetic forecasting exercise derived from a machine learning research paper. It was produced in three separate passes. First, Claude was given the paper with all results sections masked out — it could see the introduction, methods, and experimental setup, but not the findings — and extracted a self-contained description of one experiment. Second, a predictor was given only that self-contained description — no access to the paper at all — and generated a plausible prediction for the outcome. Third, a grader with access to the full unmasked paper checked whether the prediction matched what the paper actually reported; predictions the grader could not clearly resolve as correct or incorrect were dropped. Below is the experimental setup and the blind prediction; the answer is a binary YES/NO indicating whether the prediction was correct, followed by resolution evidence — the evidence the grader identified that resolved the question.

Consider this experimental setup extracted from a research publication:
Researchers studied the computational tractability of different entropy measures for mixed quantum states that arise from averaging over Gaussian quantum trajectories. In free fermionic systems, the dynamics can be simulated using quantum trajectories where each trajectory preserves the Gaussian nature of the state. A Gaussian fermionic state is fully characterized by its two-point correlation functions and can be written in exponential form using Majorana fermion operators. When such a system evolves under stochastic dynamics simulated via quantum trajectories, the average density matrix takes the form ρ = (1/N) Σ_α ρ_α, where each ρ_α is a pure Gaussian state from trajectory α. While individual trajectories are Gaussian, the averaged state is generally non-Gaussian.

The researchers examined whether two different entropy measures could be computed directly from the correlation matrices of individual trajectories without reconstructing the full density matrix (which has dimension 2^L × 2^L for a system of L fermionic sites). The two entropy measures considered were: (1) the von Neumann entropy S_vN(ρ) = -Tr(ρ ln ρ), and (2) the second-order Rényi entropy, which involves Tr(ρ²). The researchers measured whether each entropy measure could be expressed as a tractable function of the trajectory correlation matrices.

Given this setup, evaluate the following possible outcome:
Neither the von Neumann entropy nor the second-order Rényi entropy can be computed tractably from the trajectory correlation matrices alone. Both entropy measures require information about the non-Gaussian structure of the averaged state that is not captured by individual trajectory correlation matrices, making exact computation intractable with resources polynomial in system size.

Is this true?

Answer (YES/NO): NO